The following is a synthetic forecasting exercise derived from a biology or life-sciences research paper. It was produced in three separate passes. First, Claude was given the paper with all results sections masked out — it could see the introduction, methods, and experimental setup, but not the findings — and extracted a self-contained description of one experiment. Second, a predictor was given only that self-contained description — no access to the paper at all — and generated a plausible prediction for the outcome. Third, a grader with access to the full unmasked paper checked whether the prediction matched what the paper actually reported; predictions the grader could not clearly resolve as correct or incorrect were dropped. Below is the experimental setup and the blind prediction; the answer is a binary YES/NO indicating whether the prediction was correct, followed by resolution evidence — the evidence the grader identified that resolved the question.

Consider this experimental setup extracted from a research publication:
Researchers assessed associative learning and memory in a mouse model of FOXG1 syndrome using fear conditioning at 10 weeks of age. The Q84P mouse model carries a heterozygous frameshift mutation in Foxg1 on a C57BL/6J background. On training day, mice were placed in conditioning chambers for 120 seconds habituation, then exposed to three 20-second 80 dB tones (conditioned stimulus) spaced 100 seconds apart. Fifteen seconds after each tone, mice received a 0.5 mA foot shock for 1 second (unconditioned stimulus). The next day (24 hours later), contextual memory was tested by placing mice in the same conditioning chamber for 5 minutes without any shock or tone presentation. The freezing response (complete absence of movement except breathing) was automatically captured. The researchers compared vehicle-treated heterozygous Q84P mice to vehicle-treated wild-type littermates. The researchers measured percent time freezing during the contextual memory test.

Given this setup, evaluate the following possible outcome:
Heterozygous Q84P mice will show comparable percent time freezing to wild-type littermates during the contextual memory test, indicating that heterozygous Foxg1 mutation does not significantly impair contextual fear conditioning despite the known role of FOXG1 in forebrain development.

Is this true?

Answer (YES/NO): NO